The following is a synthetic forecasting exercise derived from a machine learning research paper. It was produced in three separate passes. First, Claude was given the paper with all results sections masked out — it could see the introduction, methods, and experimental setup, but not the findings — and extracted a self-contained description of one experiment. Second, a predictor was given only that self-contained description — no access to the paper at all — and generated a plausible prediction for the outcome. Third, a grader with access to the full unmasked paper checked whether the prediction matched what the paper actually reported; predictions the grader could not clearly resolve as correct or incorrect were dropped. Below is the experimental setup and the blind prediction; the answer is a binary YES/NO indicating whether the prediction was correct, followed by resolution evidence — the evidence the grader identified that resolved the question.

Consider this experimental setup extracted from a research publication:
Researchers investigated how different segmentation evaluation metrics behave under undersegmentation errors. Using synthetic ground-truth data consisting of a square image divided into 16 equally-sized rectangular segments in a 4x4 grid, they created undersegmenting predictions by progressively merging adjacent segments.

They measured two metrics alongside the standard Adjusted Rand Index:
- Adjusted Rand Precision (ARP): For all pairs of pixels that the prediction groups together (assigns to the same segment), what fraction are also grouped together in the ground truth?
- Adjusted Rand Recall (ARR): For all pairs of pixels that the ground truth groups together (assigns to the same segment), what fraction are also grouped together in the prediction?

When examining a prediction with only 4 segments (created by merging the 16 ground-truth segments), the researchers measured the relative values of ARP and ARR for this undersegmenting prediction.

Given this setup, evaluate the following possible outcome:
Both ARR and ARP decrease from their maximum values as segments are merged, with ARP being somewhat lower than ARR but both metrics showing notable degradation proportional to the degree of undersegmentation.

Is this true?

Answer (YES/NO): NO